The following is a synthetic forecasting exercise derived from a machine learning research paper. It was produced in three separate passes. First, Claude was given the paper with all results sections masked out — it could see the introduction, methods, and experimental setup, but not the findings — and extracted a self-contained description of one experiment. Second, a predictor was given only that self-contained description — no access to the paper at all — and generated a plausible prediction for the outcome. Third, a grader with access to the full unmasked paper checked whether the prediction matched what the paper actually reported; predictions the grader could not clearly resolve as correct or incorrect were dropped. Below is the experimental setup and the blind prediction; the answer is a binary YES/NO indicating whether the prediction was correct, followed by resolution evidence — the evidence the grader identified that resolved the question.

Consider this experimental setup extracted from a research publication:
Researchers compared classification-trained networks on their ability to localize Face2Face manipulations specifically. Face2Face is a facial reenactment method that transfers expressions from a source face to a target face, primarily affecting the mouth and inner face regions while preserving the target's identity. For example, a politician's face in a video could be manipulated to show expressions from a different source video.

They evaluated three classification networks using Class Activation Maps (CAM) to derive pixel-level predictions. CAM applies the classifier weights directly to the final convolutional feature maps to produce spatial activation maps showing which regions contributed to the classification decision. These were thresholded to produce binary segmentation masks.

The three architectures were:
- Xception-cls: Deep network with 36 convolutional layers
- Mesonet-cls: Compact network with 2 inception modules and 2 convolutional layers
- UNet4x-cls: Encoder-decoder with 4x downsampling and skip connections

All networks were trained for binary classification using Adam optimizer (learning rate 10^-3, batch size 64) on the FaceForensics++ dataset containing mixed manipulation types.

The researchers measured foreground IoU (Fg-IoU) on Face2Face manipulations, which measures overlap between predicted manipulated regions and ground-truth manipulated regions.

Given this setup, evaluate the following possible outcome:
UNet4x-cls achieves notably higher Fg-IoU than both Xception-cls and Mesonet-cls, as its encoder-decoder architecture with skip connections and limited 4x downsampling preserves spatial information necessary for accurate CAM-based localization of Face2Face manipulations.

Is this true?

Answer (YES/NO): NO